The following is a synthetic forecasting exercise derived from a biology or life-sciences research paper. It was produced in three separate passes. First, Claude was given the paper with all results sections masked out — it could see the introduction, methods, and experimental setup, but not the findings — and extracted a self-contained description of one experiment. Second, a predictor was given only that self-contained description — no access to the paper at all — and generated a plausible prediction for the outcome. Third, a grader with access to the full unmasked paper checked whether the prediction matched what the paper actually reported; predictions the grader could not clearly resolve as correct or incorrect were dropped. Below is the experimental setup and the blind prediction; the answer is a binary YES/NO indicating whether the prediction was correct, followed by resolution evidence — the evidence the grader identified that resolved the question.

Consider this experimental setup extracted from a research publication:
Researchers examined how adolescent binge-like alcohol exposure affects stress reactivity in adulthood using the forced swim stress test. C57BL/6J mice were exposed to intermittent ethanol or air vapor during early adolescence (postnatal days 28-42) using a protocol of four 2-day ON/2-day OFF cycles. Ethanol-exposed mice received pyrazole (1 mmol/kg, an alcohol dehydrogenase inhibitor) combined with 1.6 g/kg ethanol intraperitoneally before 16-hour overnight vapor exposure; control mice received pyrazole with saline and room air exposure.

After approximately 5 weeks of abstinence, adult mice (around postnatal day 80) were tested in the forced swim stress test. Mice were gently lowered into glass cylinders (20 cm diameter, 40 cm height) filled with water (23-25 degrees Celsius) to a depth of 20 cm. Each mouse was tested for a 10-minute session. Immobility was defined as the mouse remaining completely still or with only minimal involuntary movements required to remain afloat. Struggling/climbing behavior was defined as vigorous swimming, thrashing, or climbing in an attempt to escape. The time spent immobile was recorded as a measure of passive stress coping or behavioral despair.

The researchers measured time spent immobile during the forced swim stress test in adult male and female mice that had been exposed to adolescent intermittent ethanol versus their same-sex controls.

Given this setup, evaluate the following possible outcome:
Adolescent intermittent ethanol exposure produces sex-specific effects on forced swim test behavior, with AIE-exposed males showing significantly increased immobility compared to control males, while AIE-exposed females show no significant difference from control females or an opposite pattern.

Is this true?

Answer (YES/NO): NO